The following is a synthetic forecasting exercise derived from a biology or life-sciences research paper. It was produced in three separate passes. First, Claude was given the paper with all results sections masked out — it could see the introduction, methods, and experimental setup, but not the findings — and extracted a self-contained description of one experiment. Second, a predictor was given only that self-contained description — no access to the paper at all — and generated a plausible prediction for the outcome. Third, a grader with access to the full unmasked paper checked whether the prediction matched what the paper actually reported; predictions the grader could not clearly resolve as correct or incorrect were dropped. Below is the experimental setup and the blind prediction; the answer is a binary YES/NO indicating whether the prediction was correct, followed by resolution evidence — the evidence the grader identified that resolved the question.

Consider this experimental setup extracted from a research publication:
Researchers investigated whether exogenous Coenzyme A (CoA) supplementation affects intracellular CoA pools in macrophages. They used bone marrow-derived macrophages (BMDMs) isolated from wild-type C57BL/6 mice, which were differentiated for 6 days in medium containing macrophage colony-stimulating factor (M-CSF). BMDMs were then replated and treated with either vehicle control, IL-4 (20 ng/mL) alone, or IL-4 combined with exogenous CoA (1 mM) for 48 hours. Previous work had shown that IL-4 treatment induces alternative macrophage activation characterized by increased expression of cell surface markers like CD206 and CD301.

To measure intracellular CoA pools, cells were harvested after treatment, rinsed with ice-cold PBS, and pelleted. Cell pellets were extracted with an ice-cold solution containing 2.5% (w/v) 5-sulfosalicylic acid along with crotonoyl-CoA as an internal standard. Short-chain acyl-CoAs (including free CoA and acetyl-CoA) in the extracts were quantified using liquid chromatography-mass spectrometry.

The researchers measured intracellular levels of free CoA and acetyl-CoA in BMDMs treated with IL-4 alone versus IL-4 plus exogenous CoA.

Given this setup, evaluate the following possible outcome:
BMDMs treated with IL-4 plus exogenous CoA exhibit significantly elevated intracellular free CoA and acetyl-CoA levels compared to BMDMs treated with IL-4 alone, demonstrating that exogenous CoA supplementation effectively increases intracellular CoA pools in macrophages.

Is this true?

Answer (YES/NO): YES